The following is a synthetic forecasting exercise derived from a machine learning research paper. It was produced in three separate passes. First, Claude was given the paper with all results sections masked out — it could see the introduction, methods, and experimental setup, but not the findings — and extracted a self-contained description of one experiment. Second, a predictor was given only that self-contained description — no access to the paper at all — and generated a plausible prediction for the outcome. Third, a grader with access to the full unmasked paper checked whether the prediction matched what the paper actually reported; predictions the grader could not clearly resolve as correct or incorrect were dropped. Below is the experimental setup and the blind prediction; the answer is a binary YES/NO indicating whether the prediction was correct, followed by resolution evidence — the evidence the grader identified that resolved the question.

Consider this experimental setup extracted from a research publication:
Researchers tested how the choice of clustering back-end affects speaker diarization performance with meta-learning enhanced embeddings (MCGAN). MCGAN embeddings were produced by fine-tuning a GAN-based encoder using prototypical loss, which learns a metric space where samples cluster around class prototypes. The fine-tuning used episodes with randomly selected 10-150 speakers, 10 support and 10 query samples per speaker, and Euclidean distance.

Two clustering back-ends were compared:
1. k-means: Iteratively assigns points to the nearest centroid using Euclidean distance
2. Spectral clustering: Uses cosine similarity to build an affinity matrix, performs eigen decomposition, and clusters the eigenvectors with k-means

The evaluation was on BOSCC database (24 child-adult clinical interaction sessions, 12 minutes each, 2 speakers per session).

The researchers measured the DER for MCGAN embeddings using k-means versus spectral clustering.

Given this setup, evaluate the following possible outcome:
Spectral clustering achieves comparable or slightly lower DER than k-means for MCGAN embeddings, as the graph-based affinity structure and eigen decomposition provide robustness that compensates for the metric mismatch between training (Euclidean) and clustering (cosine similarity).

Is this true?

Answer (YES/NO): YES